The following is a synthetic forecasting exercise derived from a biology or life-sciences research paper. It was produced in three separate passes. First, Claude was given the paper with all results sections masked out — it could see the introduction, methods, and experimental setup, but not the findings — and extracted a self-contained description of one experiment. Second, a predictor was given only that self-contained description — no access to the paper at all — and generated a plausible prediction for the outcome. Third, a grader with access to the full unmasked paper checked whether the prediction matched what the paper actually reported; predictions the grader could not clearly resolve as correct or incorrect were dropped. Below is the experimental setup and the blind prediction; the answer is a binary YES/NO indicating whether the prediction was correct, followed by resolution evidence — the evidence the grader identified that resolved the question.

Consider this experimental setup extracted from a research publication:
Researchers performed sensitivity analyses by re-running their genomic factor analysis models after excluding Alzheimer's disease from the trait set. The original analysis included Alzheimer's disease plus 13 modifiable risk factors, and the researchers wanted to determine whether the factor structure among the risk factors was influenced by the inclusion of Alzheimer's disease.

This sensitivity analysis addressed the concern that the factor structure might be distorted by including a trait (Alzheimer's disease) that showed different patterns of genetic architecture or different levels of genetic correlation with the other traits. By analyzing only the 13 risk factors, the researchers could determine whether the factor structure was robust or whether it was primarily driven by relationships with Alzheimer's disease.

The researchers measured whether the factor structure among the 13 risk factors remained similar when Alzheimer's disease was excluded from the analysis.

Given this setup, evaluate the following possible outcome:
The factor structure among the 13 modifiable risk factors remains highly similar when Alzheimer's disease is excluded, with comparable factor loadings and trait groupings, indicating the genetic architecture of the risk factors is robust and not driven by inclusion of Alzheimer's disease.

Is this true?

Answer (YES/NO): YES